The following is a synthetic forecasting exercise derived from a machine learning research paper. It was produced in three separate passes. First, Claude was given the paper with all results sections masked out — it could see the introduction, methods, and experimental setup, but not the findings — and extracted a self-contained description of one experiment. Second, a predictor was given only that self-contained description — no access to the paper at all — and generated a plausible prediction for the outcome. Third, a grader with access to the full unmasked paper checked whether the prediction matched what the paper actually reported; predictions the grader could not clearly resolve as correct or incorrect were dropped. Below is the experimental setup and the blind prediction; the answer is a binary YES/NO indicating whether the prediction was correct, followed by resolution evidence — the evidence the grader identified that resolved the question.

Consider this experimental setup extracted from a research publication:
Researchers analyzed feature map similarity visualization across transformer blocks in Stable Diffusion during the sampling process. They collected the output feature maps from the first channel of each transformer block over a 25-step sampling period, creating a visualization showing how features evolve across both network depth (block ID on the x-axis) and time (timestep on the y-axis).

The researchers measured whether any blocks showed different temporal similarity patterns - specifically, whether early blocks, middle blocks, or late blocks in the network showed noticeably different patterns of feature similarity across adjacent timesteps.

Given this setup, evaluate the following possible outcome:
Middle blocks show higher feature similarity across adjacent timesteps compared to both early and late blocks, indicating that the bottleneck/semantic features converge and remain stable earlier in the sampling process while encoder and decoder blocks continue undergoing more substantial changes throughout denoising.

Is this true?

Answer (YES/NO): NO